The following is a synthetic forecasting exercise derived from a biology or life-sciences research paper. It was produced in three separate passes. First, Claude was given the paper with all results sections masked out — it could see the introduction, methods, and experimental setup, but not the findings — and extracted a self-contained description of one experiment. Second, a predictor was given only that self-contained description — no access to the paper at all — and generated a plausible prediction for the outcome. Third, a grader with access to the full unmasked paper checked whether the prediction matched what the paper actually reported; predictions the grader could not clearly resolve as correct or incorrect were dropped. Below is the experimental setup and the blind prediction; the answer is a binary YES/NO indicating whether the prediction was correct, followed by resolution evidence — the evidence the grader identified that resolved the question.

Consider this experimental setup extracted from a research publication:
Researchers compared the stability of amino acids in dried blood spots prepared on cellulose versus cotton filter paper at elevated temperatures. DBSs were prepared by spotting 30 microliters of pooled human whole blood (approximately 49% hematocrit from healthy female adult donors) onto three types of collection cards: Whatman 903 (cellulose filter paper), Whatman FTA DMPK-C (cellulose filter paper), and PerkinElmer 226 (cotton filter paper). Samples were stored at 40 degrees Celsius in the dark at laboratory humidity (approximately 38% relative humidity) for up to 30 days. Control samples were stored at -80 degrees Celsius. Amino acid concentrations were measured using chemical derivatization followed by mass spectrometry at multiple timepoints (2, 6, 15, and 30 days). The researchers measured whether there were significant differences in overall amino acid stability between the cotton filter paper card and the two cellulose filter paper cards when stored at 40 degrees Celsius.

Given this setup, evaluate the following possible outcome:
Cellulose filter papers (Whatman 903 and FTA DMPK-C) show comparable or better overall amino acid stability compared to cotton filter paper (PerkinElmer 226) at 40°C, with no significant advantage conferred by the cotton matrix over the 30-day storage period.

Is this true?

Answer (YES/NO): NO